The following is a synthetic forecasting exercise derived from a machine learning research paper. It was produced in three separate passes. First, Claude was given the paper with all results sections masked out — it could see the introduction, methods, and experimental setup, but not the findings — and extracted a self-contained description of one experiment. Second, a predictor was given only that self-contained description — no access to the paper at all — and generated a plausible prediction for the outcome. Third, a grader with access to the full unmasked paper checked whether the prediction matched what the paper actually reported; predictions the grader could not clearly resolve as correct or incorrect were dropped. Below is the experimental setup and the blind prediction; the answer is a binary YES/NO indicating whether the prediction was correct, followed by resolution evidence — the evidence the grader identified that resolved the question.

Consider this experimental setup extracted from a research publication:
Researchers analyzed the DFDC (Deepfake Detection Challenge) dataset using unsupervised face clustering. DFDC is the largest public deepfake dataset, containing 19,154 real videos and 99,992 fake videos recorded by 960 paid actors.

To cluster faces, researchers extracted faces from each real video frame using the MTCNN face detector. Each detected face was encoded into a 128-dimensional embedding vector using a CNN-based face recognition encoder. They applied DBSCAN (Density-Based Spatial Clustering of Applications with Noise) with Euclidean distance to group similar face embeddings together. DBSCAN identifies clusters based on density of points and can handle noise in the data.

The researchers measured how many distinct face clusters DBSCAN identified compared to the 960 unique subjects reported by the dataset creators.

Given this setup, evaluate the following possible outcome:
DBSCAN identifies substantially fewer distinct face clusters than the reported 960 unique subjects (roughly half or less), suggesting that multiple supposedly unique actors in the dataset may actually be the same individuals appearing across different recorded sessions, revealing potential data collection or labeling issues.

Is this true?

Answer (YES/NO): NO